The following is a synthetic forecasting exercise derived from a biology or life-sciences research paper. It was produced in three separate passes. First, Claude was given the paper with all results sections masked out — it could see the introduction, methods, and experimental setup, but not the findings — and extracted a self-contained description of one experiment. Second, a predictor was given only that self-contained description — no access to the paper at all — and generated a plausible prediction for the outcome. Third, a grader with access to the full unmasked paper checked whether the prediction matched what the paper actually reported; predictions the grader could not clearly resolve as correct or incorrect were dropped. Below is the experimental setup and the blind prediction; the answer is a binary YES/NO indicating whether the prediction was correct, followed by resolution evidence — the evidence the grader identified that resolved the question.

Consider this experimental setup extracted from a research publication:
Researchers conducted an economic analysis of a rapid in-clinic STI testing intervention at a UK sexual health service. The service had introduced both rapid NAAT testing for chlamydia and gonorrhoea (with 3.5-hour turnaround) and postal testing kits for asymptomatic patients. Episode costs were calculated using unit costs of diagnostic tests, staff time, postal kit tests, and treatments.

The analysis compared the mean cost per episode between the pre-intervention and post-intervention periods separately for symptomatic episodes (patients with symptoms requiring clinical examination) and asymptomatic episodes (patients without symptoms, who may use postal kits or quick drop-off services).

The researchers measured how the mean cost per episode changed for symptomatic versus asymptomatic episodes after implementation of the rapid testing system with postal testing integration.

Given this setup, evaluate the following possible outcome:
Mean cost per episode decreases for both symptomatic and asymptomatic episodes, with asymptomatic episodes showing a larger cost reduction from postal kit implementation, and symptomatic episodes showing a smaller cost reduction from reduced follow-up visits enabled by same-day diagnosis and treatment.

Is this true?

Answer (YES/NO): NO